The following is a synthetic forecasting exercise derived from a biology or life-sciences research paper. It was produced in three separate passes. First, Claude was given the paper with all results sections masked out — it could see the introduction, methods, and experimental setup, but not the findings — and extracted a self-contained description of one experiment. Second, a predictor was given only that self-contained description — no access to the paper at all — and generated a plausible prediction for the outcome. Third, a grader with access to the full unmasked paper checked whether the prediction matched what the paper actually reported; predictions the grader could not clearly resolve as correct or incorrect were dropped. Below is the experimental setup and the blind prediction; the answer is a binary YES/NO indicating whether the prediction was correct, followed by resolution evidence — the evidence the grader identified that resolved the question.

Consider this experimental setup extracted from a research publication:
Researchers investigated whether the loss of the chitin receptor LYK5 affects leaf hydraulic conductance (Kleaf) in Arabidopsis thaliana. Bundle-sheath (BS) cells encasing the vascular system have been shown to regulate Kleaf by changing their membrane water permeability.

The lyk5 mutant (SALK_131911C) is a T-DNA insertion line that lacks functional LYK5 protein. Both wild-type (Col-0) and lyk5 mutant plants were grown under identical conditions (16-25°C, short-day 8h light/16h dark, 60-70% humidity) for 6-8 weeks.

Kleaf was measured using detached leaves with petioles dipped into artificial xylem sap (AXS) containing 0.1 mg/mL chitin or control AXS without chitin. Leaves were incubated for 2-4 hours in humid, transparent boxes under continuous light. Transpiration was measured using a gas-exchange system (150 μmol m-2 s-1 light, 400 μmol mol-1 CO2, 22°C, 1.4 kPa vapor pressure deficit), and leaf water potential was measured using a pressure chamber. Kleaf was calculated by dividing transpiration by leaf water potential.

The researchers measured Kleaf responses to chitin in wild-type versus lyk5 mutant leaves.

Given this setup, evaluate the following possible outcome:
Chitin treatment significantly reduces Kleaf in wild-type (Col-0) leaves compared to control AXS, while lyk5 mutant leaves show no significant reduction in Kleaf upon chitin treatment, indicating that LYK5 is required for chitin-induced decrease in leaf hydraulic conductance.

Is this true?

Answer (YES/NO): YES